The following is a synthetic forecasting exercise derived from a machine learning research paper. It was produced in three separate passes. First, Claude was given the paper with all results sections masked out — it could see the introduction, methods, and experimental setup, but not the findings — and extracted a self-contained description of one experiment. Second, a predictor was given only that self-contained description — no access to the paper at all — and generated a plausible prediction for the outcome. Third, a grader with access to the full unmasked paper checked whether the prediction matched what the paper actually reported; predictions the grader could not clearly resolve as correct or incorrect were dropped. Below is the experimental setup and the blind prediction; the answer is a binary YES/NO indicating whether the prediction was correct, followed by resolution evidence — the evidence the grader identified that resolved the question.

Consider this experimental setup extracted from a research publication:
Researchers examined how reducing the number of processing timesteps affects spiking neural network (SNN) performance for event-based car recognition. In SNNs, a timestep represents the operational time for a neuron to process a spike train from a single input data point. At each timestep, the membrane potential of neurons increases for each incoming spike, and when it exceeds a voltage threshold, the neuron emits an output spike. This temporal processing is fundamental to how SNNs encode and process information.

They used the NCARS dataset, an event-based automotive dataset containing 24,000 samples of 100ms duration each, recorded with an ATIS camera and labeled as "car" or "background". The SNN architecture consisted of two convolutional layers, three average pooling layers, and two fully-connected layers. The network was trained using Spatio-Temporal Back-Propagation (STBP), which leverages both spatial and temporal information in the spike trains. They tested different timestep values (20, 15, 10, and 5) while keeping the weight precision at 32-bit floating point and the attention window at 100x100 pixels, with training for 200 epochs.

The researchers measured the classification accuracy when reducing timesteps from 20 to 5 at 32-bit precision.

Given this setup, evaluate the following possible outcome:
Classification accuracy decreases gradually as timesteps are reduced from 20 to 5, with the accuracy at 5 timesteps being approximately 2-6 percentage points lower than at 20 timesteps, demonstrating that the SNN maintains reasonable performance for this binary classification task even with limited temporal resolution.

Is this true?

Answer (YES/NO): NO